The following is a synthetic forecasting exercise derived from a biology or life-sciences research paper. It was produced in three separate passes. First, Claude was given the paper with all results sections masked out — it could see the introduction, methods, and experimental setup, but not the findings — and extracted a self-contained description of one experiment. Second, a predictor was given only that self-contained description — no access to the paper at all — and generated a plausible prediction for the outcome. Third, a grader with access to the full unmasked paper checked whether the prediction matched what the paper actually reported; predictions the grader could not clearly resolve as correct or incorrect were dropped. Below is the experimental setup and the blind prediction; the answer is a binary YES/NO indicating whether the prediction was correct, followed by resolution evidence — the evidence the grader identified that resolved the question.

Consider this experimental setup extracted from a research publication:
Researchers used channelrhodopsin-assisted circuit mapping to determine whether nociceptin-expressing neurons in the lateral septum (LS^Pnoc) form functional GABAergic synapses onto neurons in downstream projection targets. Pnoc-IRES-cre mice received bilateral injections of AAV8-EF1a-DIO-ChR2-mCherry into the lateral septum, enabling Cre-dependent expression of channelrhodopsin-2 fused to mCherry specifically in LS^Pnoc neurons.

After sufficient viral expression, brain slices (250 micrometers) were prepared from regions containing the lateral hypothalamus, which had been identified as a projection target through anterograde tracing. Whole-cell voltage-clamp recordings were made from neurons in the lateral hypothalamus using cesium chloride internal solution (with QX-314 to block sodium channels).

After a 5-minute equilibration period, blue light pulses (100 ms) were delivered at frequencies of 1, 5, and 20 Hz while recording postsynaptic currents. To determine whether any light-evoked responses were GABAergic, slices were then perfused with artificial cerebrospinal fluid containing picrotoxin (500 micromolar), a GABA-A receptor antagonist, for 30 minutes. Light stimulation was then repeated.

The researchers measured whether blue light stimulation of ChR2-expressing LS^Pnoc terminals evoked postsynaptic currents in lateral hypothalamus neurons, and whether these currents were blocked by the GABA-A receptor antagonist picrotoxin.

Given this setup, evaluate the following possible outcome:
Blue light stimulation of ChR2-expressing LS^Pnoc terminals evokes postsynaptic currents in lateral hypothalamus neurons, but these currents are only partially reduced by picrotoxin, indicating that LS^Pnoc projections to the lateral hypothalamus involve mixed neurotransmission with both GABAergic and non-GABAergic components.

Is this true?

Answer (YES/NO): NO